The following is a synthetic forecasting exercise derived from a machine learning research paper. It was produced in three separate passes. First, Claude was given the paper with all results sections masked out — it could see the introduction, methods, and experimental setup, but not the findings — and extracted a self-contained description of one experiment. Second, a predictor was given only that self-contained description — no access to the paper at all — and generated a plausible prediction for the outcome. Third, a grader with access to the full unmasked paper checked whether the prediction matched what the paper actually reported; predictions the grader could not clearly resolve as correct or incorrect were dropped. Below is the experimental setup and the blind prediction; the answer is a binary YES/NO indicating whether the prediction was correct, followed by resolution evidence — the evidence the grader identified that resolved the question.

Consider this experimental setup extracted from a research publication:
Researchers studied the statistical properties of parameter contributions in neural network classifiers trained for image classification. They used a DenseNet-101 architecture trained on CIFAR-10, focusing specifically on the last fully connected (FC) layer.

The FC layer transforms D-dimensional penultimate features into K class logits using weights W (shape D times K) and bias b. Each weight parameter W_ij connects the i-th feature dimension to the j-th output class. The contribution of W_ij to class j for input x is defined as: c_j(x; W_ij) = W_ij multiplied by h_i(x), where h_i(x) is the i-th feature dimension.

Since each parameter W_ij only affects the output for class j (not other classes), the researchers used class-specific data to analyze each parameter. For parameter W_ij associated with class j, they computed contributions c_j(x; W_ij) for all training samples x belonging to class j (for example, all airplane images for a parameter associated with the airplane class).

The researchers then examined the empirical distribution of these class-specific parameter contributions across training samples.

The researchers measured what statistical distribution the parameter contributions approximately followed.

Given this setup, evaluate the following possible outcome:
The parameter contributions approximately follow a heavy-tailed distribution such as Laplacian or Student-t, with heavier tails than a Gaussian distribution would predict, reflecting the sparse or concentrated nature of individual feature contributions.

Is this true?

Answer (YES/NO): NO